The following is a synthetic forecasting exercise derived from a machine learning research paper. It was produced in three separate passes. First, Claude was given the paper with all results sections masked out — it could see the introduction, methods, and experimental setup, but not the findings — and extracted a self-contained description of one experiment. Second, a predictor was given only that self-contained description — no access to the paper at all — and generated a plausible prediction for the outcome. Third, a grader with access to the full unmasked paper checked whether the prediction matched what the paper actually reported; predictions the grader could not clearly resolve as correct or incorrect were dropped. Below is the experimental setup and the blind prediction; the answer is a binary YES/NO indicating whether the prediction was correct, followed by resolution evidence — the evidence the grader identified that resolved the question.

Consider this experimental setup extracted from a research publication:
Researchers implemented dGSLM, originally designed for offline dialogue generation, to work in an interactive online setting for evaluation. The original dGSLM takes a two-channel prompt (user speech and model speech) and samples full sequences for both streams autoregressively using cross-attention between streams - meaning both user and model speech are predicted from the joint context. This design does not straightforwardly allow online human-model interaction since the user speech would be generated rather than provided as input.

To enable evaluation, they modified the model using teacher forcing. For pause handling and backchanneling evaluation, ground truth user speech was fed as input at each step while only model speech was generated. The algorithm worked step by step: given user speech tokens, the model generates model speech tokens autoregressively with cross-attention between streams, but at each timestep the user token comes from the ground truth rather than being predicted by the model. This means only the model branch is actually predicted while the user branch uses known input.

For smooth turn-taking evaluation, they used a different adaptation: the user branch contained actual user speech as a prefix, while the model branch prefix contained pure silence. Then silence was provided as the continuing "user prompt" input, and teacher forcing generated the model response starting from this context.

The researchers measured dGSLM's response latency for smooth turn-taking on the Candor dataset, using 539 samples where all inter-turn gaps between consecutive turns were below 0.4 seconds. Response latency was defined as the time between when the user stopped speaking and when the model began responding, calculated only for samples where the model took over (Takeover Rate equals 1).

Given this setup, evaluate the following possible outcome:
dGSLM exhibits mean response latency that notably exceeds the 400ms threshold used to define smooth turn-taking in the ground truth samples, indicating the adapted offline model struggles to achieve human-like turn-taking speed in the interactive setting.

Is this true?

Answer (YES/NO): YES